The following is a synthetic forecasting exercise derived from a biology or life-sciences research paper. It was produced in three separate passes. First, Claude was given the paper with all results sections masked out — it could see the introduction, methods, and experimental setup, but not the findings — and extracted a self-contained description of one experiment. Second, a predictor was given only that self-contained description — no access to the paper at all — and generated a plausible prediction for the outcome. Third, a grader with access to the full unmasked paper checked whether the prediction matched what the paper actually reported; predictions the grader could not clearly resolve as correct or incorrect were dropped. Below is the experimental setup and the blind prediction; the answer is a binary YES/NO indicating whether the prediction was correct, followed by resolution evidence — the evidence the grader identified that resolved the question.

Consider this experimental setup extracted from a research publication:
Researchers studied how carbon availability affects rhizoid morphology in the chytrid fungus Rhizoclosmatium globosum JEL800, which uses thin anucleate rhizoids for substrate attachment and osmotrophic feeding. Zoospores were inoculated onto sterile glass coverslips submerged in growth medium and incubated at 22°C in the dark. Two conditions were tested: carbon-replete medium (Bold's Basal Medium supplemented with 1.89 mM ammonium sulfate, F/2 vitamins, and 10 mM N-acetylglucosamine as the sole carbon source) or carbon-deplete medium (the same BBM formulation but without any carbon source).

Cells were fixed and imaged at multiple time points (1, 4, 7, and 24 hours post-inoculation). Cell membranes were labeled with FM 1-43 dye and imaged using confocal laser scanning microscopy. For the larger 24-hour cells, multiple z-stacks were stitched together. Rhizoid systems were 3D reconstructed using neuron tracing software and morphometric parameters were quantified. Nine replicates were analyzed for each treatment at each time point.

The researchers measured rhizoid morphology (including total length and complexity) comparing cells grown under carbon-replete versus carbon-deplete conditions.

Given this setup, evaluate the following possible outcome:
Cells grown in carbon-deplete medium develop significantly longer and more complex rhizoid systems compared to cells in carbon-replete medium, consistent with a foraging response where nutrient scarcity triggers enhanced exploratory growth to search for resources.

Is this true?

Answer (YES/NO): NO